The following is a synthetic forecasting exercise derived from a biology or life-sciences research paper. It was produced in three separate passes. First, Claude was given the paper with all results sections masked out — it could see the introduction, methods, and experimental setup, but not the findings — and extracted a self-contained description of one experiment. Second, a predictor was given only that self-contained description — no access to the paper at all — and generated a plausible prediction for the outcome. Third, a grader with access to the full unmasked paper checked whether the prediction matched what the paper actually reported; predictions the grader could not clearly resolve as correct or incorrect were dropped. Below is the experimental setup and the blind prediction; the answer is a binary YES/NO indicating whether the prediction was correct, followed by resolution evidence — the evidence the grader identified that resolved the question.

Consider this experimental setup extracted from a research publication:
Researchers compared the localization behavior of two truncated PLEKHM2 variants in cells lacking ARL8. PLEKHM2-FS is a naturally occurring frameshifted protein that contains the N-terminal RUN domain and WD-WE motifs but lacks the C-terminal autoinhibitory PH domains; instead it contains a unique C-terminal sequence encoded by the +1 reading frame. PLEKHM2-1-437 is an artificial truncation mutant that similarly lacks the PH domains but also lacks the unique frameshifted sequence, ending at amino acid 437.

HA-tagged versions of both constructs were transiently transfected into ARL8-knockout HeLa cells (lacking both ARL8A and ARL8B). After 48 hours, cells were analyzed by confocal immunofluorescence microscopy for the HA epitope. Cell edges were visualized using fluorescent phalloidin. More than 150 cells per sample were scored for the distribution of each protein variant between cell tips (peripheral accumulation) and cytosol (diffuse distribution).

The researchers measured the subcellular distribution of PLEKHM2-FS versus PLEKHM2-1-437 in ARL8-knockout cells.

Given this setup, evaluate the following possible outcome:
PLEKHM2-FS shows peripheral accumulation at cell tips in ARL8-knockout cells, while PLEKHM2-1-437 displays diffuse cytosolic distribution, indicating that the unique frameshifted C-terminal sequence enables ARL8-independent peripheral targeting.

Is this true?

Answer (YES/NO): YES